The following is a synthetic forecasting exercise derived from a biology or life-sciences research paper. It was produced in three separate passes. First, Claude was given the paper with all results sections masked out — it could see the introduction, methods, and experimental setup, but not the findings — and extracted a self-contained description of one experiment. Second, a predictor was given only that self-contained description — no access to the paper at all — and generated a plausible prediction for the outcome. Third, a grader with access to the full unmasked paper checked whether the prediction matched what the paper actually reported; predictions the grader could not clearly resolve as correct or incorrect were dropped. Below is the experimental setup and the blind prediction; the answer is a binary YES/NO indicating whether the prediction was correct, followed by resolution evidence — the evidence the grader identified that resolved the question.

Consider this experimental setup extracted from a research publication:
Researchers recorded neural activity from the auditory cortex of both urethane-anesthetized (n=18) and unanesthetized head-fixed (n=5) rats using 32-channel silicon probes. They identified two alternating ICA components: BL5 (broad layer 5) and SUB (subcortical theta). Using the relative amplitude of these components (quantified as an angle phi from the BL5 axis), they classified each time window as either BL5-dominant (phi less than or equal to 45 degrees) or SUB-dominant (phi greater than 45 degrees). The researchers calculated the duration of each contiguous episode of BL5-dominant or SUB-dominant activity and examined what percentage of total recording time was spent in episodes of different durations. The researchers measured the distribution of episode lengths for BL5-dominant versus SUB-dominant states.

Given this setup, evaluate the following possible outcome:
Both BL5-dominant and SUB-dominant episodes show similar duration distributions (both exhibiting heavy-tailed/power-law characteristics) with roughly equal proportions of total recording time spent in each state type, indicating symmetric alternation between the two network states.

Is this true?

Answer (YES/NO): NO